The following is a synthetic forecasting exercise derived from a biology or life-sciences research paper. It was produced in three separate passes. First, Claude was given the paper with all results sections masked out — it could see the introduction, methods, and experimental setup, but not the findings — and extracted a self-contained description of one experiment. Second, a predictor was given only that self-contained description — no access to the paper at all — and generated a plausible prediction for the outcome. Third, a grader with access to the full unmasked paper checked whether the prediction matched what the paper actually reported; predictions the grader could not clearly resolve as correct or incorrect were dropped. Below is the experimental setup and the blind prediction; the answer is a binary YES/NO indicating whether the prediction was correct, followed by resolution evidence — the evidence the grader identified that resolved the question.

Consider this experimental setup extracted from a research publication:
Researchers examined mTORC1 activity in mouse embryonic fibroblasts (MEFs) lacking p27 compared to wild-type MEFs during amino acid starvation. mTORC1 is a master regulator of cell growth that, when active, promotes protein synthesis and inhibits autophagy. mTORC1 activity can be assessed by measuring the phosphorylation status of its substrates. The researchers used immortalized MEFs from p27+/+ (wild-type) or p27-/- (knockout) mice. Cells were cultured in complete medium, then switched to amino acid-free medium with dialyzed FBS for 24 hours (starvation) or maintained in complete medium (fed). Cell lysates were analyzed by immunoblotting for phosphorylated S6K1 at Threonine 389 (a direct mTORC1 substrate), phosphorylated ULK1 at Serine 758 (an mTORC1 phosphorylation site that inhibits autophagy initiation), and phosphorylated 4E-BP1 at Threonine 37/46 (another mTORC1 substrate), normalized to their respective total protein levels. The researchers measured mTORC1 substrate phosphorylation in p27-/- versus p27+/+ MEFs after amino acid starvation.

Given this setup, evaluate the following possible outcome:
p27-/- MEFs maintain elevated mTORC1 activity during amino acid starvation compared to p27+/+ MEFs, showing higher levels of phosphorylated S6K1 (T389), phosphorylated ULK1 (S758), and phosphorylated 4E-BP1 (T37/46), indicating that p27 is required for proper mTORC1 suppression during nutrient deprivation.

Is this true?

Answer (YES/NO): NO